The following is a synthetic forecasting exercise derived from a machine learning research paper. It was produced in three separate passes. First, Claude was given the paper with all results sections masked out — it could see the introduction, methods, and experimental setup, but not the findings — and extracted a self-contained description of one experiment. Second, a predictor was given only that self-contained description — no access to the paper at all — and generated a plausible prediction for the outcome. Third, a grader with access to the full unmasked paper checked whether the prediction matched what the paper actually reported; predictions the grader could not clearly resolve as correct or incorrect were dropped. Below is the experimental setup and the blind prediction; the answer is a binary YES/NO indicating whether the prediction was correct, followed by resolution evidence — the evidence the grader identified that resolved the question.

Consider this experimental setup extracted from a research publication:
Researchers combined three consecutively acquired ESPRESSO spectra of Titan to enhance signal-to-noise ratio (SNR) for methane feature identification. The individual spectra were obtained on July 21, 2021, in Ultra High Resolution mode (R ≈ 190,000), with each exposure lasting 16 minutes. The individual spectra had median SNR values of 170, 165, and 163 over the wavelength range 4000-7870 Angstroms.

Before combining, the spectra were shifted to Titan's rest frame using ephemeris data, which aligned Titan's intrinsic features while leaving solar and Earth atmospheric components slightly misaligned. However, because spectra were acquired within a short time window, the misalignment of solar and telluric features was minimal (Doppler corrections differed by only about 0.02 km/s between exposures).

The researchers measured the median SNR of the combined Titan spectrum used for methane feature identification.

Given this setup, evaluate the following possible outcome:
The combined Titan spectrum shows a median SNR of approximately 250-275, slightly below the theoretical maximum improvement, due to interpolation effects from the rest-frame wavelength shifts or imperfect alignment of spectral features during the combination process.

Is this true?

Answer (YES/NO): NO